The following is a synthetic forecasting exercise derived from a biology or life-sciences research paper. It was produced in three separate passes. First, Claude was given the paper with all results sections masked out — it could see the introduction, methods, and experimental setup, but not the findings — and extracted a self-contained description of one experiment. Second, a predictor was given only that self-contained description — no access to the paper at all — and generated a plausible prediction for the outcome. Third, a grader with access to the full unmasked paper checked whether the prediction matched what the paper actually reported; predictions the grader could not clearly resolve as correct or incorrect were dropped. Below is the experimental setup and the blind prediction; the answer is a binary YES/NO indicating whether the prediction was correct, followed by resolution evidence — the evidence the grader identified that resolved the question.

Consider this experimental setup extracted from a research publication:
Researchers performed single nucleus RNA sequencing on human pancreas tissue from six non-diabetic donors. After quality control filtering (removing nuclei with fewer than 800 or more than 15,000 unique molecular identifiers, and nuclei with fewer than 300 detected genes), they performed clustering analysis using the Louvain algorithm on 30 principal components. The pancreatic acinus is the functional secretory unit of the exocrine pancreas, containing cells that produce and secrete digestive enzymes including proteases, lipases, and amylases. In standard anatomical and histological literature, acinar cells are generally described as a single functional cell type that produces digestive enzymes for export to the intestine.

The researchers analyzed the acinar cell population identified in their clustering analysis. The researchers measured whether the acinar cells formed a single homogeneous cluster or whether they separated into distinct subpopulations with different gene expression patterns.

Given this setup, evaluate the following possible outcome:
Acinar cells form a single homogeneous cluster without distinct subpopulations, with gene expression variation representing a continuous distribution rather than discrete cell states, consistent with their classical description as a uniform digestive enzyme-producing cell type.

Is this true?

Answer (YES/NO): NO